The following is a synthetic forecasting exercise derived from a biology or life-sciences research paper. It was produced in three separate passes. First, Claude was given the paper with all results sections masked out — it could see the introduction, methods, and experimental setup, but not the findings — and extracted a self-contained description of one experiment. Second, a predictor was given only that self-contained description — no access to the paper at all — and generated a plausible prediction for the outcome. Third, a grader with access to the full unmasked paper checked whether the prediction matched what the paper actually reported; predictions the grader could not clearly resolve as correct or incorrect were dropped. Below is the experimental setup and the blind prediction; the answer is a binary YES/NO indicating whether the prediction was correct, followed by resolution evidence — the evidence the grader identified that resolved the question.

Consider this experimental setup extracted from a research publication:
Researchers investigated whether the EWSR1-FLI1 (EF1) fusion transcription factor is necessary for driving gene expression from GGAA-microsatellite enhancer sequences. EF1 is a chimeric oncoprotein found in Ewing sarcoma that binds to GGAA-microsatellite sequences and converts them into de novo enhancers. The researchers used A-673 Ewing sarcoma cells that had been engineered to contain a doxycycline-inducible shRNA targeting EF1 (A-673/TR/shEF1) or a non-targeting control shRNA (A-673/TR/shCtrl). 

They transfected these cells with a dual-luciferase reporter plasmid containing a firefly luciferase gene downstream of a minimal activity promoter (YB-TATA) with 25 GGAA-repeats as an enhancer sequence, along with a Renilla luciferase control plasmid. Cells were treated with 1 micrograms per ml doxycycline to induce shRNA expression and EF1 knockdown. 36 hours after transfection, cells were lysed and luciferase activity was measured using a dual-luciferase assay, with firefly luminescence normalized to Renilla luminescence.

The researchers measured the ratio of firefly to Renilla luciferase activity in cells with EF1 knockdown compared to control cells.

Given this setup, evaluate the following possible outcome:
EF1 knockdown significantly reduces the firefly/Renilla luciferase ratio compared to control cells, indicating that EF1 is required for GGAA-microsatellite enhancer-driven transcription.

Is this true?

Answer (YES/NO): YES